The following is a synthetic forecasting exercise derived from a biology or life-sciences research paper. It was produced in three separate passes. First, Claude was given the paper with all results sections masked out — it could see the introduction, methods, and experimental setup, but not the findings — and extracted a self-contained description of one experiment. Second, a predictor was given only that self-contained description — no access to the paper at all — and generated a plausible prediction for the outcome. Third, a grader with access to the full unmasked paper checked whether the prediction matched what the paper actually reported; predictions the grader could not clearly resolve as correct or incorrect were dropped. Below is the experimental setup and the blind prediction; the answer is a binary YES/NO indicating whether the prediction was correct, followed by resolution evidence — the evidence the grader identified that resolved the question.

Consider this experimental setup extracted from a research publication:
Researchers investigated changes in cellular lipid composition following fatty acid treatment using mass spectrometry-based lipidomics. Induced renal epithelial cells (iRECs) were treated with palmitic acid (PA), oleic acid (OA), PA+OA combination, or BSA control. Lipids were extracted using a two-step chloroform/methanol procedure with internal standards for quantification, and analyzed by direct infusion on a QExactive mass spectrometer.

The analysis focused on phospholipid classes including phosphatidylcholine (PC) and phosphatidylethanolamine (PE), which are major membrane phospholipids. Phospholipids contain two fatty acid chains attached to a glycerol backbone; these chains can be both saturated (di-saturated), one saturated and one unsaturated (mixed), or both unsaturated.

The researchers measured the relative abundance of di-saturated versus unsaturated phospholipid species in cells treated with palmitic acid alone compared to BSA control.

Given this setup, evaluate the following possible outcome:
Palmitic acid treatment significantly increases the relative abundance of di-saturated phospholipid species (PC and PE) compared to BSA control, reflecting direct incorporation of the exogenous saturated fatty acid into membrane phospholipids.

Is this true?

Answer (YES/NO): NO